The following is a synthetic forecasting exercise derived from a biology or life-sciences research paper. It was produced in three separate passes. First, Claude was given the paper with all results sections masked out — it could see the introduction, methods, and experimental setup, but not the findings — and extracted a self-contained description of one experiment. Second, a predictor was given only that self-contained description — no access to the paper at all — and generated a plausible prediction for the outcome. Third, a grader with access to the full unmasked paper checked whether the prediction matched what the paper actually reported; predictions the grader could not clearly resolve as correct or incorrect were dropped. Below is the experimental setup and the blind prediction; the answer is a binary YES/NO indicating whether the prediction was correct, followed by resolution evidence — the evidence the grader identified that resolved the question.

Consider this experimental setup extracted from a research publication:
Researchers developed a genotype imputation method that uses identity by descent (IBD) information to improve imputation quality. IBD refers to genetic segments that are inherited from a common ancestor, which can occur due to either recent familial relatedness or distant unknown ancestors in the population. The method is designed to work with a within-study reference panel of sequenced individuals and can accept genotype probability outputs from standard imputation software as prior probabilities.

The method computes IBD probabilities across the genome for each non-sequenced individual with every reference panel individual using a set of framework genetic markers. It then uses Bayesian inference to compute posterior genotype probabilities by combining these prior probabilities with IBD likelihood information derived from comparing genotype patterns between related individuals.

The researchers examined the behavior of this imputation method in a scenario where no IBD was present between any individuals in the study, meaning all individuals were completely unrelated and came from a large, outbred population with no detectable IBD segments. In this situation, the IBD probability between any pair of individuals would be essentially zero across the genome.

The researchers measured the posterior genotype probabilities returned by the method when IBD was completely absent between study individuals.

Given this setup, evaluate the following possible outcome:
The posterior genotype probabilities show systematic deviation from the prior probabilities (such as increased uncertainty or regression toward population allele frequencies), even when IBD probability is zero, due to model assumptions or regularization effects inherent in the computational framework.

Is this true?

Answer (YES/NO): NO